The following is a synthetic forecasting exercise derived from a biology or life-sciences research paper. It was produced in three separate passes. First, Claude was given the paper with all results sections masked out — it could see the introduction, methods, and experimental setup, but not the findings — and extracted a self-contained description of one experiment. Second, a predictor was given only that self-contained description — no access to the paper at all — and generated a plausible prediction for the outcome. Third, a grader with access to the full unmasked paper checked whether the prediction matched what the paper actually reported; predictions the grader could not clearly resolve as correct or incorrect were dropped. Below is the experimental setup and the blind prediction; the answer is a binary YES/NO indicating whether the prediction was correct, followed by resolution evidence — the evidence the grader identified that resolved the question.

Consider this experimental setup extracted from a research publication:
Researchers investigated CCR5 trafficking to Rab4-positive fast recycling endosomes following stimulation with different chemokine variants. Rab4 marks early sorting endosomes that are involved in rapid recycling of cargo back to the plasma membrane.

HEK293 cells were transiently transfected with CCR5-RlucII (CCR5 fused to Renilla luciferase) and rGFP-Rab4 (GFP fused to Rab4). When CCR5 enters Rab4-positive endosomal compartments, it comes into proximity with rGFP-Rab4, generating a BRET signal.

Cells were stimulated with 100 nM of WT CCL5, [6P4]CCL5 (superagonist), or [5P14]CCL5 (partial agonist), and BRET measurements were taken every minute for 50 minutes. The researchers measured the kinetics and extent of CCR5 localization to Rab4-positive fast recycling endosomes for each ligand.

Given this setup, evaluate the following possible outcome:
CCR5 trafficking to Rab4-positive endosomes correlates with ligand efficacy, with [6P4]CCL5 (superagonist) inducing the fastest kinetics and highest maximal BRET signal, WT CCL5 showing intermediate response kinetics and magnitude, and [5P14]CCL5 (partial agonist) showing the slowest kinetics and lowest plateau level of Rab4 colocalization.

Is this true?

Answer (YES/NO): NO